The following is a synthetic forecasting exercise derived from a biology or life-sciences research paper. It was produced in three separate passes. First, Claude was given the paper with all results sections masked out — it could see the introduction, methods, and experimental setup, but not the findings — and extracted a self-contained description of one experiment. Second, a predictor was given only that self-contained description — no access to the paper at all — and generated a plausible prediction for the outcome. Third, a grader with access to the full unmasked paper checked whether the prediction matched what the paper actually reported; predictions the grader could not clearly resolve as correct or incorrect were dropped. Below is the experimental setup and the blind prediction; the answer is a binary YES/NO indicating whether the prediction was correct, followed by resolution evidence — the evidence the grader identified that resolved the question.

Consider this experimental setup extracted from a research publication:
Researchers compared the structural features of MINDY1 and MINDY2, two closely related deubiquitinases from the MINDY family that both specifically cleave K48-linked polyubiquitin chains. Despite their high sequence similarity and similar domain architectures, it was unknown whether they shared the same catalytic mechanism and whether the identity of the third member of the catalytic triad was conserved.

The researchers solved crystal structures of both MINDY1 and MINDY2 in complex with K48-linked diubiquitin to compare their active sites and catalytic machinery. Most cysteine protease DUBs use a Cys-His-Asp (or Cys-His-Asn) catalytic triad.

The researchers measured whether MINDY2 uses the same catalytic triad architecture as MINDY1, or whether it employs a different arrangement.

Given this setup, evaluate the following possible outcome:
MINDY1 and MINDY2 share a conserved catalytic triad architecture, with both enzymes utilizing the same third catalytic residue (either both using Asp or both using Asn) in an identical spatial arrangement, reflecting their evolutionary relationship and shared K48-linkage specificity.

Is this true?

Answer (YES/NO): NO